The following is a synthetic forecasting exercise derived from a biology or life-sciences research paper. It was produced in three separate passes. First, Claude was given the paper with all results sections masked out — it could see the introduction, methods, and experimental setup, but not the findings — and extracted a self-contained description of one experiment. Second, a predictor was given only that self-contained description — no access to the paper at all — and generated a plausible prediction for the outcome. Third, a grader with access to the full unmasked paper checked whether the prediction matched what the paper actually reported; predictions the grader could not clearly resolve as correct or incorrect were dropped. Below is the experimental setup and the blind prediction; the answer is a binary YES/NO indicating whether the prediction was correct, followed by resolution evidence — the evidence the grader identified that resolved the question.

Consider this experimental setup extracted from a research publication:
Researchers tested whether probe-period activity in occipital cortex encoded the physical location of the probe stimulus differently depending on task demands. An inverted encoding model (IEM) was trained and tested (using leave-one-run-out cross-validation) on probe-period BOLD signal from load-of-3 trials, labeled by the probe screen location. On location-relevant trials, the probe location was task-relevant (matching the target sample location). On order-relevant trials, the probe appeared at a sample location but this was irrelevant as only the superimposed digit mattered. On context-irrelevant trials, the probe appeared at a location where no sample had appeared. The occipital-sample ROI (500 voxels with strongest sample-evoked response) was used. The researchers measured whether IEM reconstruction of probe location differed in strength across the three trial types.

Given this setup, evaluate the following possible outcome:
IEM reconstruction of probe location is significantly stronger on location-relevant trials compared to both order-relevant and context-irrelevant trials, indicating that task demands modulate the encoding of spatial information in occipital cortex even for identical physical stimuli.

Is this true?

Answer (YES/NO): NO